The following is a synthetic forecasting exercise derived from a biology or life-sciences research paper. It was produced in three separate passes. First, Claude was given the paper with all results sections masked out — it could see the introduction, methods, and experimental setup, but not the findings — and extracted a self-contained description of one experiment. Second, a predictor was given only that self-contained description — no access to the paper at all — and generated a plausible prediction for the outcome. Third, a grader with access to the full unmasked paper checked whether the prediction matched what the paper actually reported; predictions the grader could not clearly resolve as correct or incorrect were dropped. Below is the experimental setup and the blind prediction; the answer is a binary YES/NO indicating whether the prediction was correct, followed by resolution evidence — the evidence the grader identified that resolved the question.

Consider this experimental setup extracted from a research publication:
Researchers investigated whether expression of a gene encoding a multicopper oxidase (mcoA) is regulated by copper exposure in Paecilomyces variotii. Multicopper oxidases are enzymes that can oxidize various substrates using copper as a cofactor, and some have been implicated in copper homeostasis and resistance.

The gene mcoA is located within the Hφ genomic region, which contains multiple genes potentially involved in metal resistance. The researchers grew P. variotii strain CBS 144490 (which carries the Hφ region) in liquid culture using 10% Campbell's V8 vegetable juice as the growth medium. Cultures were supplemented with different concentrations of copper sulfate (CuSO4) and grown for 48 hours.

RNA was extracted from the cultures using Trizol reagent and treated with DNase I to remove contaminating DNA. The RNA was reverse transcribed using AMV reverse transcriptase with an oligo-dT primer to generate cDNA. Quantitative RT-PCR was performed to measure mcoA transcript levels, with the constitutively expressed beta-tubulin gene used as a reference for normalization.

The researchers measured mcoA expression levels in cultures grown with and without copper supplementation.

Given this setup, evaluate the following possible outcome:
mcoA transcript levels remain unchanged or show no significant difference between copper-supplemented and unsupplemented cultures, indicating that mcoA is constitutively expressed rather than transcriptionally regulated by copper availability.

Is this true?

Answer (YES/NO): NO